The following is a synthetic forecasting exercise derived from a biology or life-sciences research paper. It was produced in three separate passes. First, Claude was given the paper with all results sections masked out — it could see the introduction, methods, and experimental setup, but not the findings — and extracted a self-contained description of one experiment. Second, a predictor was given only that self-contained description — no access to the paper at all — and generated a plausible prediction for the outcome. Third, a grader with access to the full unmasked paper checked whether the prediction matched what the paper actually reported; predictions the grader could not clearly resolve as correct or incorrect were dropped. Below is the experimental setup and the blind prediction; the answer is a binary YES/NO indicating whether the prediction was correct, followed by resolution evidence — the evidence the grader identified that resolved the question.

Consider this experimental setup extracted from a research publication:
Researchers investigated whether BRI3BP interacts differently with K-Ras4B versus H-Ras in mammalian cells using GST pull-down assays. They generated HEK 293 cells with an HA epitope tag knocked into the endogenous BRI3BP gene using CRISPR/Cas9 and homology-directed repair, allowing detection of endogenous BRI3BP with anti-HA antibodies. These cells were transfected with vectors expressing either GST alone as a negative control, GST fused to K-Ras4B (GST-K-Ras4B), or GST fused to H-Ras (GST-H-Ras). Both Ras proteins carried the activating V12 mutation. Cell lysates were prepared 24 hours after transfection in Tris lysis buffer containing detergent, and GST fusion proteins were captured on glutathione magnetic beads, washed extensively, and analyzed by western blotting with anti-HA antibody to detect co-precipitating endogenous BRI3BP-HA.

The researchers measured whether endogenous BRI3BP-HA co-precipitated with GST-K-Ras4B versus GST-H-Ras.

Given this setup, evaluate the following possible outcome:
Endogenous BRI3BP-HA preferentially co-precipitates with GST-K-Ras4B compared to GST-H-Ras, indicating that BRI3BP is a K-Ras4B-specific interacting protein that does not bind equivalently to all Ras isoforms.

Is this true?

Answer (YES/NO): YES